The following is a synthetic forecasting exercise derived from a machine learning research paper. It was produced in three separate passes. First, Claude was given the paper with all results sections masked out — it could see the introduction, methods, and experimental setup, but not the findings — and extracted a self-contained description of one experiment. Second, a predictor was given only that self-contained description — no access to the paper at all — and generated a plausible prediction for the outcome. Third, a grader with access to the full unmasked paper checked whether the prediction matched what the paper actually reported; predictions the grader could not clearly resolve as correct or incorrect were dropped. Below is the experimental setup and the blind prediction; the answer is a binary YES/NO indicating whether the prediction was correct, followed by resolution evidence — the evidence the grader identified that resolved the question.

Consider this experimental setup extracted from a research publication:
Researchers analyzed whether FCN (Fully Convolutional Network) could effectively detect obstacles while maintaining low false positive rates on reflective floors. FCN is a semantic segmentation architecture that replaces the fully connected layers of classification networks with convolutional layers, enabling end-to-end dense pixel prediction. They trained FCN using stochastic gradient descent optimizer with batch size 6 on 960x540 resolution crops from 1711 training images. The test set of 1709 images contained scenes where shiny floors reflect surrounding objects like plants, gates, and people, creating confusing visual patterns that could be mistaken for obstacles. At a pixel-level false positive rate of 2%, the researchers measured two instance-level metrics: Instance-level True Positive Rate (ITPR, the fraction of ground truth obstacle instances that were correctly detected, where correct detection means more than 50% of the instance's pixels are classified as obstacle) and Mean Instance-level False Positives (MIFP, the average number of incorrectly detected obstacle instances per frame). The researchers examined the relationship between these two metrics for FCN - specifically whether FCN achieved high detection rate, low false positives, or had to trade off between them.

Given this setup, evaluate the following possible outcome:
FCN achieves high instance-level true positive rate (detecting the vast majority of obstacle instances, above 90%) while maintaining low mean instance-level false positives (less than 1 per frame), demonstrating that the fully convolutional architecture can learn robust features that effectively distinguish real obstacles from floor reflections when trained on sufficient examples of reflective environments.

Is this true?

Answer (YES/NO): NO